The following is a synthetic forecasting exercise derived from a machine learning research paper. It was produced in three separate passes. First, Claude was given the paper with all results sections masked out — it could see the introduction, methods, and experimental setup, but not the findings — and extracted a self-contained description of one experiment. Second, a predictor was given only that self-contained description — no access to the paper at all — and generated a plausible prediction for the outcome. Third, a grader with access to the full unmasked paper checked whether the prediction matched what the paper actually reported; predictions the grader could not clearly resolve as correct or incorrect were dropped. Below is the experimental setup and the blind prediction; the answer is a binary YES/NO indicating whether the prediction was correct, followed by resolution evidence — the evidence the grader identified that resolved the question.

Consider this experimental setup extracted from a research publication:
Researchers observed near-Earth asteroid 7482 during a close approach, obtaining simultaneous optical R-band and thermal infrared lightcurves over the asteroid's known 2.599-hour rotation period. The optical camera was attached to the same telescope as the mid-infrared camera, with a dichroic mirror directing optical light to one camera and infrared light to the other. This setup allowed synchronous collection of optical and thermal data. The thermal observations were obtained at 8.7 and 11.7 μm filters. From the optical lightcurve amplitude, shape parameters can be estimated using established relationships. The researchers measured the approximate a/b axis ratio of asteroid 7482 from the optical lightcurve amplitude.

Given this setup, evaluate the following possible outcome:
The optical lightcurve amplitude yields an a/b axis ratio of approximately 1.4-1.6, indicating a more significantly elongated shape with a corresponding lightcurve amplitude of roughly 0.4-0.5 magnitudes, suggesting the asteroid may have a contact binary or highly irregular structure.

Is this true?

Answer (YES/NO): NO